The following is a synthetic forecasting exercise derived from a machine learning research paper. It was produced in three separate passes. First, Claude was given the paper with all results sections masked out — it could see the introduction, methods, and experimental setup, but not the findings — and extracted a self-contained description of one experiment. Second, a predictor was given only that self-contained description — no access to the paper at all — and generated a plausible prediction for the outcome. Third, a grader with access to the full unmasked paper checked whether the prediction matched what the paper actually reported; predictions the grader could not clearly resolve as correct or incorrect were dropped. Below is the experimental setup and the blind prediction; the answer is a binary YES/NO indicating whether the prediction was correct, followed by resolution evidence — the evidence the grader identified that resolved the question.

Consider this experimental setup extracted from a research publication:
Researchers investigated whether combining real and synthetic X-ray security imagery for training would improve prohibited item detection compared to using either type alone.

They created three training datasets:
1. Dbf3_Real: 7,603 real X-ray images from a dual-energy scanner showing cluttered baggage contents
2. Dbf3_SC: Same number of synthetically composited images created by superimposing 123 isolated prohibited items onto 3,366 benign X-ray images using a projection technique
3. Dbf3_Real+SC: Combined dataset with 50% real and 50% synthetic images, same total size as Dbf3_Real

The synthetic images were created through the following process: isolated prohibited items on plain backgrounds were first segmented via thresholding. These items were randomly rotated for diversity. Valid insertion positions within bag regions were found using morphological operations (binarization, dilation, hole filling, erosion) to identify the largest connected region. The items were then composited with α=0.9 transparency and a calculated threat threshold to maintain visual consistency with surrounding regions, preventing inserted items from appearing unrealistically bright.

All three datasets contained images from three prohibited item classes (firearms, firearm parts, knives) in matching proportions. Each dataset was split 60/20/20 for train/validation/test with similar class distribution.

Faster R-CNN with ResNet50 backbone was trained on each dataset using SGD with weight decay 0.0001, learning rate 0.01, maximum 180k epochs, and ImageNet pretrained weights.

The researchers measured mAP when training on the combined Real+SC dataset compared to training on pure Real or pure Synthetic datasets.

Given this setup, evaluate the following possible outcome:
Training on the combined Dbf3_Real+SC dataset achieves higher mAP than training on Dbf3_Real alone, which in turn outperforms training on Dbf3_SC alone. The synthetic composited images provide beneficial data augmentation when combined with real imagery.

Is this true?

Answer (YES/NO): NO